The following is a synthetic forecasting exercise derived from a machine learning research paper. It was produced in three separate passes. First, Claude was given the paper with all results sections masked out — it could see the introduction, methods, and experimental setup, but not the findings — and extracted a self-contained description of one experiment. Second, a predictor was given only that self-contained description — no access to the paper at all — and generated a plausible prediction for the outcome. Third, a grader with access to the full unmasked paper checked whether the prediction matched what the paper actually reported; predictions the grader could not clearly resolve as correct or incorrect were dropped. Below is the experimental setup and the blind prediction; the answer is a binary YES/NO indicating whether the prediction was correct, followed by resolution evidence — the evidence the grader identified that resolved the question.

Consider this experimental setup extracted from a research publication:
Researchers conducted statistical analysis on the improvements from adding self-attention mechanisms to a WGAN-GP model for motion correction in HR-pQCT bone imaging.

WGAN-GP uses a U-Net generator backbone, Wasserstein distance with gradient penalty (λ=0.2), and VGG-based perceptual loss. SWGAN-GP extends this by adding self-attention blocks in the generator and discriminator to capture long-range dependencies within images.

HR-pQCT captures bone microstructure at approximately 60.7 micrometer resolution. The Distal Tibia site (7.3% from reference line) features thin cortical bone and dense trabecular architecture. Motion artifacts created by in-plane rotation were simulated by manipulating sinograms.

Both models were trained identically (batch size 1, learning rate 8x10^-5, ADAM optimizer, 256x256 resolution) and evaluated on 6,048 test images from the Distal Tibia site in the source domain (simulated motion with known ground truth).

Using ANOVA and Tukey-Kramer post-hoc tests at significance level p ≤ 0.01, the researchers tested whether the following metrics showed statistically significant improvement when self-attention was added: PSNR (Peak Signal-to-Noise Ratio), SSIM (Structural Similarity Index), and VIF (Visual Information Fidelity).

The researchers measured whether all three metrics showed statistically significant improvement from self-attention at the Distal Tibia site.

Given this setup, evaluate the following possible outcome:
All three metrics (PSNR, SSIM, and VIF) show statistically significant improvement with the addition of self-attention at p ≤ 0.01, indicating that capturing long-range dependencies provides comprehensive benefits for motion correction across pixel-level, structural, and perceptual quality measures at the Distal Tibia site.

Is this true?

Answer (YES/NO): NO